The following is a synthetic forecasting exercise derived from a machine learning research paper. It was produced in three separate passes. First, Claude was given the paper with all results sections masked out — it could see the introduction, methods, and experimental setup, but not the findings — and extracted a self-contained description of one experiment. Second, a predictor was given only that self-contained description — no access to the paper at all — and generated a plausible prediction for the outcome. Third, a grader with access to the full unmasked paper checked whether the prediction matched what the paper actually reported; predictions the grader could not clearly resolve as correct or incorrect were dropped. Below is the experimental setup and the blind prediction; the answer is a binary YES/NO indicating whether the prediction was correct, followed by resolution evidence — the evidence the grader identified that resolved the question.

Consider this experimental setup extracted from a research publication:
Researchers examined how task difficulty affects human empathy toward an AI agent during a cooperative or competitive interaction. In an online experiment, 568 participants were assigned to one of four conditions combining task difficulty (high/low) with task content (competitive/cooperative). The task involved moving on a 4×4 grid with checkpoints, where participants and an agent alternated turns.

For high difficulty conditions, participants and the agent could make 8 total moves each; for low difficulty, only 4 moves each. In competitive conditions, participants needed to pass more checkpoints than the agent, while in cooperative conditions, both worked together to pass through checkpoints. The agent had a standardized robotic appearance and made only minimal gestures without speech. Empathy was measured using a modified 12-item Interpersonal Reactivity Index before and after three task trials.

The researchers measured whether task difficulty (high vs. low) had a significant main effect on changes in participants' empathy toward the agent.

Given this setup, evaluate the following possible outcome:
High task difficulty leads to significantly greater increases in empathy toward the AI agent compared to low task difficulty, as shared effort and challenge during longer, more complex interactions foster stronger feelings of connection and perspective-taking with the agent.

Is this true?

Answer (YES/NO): NO